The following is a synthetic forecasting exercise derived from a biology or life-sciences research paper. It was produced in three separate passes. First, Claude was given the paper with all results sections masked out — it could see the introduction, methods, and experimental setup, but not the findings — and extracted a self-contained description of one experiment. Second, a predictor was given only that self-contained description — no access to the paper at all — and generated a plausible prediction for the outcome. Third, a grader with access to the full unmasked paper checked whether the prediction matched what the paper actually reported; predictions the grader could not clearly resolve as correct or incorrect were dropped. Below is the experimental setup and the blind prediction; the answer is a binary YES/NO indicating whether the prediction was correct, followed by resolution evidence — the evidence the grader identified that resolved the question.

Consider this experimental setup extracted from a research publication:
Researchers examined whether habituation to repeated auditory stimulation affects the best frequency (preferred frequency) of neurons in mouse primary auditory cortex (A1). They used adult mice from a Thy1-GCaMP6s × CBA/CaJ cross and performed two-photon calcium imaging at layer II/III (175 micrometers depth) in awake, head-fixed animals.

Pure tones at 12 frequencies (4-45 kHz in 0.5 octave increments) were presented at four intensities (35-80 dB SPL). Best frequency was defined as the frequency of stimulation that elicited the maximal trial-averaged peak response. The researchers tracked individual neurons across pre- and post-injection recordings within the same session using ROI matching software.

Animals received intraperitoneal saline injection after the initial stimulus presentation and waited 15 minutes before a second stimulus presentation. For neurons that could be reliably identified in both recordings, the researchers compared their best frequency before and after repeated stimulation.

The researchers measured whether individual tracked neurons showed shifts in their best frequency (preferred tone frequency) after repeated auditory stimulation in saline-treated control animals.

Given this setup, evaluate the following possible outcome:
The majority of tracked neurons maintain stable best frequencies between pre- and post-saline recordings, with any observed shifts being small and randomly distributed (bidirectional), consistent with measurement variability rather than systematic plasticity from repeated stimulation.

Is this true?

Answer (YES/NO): NO